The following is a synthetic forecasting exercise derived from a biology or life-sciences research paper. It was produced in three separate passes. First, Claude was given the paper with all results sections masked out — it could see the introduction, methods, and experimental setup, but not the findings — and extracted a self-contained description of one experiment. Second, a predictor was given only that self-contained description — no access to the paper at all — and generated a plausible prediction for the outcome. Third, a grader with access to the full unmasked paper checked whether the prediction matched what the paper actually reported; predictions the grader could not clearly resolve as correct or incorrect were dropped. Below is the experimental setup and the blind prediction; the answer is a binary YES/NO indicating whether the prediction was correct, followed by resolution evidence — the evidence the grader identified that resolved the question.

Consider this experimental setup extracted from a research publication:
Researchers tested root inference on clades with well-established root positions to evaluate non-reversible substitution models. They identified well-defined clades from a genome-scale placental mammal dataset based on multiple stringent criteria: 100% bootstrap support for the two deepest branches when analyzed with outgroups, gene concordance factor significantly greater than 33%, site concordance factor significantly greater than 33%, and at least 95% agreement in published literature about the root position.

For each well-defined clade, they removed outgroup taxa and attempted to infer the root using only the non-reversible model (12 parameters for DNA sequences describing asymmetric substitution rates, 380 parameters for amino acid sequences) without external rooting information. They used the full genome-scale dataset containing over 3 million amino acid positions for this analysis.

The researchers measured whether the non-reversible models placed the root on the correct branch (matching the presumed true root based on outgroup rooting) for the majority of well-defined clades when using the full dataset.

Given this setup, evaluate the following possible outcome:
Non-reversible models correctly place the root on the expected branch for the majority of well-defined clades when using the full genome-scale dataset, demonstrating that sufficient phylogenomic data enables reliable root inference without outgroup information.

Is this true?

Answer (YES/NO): YES